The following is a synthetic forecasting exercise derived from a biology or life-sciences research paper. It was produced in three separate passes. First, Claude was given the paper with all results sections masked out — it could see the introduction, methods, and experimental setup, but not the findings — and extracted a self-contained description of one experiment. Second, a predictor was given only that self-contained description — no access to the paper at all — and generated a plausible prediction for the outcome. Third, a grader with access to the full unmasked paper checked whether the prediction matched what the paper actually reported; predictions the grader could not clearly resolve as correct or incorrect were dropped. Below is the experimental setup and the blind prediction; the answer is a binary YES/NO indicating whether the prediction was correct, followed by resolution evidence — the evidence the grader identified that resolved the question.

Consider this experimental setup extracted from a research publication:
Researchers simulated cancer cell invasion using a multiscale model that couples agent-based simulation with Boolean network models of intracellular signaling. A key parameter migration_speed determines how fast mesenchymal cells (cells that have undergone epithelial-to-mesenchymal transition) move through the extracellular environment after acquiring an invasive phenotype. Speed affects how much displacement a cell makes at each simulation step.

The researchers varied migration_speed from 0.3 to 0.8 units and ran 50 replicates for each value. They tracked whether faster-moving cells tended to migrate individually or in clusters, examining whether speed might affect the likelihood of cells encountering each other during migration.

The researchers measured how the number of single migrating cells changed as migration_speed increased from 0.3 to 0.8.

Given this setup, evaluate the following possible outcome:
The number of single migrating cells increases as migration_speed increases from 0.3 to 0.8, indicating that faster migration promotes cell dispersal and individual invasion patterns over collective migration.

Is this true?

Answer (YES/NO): YES